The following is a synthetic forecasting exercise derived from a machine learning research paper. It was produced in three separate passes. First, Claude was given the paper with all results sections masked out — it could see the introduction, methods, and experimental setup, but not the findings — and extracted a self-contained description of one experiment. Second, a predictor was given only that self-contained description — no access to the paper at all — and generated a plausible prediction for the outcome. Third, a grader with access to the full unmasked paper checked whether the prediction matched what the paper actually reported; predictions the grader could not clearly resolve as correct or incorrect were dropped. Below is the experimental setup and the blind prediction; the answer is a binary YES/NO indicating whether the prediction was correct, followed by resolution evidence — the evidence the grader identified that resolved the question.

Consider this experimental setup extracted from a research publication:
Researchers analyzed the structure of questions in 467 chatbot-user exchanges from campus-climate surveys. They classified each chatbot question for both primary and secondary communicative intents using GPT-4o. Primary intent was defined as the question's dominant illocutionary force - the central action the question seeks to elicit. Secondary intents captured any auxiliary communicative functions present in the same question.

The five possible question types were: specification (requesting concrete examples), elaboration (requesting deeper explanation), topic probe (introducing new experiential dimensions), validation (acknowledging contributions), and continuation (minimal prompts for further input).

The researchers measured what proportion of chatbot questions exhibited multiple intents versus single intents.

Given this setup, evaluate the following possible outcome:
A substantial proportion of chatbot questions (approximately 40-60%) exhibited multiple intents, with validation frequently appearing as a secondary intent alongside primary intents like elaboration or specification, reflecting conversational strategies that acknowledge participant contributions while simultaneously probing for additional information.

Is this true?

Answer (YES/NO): NO